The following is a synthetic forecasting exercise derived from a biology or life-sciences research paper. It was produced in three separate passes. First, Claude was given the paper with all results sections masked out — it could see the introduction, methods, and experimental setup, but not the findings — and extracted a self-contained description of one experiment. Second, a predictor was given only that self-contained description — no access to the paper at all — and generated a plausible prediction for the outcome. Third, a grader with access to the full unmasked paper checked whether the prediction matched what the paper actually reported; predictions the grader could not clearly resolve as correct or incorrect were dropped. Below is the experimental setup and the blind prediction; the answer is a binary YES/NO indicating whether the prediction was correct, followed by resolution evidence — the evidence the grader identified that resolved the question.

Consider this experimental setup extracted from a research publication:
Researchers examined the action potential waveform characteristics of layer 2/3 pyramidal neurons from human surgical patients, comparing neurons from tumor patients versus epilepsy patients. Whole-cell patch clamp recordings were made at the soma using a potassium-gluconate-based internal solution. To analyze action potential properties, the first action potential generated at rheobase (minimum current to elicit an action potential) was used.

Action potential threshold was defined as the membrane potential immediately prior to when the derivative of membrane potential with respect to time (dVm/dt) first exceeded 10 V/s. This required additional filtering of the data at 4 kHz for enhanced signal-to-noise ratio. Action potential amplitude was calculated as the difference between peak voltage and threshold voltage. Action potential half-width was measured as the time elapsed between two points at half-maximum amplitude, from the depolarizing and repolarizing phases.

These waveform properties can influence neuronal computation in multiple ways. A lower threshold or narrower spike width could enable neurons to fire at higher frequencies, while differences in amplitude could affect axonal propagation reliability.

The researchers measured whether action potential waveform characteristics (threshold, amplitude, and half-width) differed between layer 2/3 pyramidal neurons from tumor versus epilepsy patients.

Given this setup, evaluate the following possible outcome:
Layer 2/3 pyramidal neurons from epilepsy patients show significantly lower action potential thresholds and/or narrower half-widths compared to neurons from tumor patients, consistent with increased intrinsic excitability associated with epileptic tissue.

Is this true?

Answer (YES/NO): NO